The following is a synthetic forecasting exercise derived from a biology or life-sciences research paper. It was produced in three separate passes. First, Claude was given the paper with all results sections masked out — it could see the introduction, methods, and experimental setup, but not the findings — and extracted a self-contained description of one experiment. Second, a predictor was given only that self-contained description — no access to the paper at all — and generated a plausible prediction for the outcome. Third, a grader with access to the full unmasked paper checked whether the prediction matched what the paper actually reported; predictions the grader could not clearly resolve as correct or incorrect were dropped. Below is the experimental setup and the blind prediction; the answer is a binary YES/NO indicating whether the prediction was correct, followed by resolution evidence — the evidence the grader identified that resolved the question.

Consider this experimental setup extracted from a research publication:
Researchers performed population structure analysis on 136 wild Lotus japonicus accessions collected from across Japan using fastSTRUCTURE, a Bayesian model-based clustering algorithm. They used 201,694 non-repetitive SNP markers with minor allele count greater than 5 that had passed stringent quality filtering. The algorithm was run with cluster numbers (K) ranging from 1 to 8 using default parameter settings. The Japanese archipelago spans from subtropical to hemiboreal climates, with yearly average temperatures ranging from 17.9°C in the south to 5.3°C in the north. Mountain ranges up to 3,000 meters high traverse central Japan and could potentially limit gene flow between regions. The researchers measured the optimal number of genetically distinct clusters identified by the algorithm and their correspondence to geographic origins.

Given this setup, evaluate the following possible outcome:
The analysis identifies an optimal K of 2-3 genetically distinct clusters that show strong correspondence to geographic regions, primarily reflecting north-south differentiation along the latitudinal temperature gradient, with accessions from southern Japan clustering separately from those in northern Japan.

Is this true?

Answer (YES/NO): YES